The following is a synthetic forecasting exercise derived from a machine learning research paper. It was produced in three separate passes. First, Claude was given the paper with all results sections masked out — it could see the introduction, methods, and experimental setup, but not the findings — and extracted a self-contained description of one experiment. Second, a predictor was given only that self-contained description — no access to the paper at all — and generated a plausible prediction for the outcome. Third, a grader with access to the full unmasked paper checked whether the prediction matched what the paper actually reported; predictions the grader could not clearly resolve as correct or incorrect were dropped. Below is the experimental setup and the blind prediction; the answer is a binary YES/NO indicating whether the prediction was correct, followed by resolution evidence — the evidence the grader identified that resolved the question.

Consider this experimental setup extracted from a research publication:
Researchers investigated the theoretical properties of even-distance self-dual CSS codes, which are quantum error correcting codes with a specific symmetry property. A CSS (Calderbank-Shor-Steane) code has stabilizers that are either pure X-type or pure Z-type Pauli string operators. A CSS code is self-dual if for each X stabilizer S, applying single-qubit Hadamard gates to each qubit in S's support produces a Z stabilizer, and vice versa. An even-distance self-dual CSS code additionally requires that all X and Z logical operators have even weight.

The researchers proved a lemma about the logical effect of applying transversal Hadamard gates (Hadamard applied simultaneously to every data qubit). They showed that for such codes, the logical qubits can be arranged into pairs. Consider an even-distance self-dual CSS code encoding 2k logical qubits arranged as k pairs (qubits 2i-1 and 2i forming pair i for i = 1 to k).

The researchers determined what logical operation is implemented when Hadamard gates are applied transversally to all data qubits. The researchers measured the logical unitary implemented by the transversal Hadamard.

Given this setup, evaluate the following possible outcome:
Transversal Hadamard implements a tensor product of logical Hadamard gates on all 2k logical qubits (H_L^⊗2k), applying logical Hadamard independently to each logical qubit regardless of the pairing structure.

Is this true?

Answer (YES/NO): NO